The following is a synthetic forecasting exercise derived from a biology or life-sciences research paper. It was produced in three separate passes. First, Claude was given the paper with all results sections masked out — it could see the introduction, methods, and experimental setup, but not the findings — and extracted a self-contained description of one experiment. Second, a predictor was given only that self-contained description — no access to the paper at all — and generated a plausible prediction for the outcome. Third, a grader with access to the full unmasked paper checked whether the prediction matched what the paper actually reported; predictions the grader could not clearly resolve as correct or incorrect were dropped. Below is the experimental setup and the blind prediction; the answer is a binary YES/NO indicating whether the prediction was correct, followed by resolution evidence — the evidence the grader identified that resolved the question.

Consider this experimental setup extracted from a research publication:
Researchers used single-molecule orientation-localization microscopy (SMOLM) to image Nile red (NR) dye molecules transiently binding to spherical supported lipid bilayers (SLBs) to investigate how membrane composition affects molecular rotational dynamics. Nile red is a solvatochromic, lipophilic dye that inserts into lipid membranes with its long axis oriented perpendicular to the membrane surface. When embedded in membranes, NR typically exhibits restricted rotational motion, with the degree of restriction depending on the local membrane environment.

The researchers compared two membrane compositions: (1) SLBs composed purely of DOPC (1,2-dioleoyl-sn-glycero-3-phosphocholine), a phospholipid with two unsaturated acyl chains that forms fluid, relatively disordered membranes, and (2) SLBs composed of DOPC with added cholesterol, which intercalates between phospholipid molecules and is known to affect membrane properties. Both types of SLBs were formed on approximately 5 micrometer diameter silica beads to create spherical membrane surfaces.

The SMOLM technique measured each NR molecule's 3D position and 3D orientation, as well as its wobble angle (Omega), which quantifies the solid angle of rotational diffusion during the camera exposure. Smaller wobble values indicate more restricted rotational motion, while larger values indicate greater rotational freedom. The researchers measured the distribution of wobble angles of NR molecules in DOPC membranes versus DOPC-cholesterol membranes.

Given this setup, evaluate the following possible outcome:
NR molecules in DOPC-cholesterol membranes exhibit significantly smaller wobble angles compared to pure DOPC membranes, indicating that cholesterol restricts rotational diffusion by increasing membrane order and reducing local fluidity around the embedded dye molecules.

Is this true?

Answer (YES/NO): YES